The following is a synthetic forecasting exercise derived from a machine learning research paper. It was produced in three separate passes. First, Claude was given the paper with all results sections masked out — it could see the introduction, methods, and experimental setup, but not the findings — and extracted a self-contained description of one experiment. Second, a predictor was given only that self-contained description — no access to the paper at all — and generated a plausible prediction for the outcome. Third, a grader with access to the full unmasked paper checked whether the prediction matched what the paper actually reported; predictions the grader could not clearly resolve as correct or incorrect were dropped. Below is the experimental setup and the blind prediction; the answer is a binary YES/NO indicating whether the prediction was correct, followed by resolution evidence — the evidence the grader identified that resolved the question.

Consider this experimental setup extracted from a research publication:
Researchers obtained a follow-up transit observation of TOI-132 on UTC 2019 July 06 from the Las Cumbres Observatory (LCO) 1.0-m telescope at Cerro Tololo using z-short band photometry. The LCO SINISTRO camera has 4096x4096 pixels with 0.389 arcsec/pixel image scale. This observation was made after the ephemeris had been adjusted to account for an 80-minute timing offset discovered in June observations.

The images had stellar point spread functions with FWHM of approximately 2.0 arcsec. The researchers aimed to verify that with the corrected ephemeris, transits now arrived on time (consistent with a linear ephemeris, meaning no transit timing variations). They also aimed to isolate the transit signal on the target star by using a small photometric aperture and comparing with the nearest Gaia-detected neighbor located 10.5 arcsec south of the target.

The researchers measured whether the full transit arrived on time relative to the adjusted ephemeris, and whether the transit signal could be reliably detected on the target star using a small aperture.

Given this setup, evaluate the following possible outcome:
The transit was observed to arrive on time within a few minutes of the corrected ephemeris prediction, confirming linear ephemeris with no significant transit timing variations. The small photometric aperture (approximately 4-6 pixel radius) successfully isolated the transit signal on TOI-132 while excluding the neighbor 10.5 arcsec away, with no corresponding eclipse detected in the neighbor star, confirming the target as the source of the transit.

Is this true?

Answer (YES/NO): NO